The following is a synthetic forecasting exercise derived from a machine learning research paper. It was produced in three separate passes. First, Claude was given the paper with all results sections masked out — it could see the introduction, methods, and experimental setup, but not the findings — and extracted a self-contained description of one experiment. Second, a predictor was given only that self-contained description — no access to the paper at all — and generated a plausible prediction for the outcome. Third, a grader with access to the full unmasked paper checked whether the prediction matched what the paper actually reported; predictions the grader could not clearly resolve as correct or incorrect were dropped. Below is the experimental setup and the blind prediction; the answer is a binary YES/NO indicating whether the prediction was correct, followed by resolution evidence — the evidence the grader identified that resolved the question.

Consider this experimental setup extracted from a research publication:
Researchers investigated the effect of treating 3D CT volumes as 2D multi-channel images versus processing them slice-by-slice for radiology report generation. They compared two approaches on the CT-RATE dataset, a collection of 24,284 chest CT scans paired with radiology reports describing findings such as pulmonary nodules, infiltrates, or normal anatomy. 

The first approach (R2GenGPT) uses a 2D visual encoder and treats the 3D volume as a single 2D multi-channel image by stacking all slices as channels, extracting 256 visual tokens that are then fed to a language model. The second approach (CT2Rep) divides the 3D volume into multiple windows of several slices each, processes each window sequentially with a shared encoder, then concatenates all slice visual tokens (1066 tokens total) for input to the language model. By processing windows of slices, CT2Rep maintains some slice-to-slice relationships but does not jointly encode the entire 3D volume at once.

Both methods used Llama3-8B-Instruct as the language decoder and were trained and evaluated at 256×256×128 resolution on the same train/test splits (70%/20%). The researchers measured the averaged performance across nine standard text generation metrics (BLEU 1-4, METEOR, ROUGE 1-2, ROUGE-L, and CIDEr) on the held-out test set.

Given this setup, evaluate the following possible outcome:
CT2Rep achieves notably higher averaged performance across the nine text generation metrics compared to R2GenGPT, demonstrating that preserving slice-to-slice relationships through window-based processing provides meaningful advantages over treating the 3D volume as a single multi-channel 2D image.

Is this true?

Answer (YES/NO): YES